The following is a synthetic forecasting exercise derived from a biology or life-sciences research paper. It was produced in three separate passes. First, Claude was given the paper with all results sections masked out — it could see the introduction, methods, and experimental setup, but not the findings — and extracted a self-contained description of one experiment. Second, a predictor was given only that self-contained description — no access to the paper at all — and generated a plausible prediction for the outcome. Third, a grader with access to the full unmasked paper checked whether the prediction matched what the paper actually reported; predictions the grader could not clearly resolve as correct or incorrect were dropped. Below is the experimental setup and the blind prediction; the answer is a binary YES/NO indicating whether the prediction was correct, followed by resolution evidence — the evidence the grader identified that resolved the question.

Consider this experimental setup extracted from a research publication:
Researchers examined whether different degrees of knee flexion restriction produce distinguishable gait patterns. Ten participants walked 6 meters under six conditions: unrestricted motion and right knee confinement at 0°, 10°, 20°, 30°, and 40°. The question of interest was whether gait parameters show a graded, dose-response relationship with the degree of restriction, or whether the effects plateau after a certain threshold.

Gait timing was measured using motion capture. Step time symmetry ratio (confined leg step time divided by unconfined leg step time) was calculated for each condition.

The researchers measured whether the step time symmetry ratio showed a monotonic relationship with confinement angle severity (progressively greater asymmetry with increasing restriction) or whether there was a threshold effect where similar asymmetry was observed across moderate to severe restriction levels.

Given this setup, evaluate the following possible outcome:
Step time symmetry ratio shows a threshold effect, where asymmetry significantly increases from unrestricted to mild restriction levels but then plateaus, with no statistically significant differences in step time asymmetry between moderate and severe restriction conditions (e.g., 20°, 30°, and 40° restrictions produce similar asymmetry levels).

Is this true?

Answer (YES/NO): NO